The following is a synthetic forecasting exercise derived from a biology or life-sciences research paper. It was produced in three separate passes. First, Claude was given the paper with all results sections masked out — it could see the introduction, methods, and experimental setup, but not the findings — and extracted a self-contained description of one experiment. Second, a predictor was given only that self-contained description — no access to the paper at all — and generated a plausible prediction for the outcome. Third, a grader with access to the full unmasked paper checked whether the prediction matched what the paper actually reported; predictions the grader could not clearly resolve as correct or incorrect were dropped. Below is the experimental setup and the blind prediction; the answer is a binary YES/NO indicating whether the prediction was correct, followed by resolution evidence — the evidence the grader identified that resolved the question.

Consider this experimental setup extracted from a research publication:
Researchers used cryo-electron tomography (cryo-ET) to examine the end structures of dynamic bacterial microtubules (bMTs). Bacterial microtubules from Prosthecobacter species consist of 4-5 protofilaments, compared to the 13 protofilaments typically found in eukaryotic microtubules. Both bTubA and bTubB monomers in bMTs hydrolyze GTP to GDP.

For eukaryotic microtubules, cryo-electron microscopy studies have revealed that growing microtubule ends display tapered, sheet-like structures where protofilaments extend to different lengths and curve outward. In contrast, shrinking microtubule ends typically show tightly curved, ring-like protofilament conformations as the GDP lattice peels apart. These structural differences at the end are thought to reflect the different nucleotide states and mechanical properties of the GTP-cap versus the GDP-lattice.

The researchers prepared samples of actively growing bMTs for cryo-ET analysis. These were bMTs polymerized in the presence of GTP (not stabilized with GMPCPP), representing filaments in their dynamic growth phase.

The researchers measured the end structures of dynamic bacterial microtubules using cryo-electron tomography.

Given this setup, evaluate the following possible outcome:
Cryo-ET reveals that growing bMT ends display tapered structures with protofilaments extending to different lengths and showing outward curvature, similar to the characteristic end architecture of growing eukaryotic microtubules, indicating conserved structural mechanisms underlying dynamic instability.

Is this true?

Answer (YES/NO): NO